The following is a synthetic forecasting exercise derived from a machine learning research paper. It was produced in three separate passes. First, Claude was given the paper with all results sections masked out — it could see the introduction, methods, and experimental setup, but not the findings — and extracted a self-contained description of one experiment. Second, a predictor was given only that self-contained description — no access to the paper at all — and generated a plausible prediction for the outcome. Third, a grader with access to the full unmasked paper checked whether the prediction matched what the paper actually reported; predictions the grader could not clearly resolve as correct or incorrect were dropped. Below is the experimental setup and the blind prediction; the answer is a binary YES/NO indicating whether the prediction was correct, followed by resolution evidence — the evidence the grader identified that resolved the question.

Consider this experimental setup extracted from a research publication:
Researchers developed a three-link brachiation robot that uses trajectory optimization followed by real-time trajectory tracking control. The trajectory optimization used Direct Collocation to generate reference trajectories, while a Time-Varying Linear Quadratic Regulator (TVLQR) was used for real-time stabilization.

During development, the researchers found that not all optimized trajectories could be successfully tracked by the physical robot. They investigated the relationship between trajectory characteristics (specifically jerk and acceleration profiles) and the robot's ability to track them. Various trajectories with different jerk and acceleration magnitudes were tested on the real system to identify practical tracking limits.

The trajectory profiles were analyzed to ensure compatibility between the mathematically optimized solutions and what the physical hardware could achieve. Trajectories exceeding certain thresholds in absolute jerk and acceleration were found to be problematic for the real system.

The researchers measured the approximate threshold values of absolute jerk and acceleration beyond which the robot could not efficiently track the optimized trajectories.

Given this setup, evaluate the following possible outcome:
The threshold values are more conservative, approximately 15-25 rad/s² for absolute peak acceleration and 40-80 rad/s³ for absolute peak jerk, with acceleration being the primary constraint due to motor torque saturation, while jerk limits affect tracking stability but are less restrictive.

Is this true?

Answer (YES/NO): NO